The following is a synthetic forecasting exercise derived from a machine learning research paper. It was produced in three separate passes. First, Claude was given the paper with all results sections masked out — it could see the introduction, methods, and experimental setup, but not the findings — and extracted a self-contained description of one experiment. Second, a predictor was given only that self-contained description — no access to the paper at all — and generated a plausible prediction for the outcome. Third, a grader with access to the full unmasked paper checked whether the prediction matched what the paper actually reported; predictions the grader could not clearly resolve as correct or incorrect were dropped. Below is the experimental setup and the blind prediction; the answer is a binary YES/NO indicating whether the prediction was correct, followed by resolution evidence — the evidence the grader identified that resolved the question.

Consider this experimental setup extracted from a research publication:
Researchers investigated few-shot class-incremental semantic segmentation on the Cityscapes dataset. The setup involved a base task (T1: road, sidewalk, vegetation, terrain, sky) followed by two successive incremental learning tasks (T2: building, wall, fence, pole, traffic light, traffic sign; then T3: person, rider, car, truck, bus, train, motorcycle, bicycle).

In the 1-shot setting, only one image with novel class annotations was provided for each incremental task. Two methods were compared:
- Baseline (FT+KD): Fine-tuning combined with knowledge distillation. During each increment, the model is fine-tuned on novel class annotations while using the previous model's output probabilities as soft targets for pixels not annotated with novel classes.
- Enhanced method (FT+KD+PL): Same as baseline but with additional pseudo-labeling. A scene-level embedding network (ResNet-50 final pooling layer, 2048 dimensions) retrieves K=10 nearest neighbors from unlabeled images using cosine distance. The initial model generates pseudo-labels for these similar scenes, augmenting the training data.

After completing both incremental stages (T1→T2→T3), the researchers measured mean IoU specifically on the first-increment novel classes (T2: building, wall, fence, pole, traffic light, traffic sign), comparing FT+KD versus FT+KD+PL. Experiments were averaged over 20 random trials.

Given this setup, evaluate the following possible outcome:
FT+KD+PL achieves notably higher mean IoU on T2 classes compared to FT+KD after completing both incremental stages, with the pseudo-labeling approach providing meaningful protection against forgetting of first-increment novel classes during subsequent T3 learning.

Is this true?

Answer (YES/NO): NO